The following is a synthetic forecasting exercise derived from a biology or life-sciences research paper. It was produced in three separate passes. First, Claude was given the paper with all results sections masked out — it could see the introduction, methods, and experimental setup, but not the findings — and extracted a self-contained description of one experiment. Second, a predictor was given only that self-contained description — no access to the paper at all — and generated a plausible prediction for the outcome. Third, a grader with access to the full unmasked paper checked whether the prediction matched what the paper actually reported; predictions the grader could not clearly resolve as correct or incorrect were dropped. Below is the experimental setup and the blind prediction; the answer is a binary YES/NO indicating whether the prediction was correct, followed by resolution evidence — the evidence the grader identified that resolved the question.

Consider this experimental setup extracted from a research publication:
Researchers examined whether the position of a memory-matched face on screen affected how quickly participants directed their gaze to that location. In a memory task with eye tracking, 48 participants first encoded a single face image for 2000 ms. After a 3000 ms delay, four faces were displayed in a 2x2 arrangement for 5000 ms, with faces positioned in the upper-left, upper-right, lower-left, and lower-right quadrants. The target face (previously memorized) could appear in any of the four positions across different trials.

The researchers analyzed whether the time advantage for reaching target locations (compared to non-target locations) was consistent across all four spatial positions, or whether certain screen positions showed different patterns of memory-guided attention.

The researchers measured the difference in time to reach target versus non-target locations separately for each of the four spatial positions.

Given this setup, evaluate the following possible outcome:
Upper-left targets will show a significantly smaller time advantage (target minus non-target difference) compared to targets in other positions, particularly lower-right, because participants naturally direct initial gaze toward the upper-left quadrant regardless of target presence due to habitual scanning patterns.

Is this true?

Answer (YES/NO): NO